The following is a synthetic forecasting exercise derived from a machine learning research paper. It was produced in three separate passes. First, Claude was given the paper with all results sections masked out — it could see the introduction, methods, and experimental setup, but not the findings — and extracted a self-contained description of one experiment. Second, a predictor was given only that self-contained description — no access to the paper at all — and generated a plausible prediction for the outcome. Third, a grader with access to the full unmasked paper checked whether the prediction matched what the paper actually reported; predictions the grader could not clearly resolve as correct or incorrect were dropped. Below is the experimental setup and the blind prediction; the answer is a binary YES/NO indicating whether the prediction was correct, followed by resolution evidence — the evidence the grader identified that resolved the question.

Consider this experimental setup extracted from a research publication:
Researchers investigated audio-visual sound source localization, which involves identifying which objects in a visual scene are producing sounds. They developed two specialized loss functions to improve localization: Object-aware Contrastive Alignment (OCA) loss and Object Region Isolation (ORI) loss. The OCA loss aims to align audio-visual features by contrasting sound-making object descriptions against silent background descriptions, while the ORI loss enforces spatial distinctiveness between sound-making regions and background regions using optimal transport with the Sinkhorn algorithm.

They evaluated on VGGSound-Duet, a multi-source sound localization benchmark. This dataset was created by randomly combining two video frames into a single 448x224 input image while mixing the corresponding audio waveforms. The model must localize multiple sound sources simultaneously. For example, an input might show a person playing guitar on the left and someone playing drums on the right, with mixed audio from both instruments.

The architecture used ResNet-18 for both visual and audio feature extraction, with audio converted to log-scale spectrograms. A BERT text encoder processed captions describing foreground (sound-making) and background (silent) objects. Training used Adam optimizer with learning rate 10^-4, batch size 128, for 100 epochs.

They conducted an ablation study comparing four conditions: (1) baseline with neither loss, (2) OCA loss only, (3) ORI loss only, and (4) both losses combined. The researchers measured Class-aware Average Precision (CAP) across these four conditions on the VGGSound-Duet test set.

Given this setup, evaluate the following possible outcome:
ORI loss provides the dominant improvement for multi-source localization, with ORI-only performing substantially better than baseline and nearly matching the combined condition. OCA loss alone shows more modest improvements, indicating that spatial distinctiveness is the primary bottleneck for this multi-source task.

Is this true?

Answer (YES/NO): NO